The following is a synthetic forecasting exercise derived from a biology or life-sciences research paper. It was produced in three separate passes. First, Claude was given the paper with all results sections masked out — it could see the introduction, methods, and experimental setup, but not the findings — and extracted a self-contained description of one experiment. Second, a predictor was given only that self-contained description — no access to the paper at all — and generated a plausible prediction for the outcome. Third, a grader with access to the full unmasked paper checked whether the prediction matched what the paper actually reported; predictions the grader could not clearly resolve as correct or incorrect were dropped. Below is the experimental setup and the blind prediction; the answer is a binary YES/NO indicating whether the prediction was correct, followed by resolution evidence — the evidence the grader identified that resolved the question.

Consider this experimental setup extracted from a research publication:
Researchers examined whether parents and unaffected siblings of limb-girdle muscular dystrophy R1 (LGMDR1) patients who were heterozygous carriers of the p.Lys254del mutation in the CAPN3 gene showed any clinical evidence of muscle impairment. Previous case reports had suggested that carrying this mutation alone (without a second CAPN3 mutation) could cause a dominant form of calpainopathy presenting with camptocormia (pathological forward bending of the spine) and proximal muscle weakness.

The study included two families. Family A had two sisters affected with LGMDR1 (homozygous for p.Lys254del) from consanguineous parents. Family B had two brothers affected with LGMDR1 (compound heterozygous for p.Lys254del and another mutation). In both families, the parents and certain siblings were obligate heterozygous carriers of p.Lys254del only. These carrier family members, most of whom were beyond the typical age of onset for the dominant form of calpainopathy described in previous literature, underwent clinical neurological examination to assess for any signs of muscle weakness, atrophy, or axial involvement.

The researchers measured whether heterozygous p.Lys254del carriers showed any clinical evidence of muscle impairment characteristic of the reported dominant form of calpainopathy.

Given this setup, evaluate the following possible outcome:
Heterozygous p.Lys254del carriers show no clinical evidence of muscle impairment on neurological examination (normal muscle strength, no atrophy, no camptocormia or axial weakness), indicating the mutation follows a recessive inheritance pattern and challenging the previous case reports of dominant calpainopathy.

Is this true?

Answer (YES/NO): YES